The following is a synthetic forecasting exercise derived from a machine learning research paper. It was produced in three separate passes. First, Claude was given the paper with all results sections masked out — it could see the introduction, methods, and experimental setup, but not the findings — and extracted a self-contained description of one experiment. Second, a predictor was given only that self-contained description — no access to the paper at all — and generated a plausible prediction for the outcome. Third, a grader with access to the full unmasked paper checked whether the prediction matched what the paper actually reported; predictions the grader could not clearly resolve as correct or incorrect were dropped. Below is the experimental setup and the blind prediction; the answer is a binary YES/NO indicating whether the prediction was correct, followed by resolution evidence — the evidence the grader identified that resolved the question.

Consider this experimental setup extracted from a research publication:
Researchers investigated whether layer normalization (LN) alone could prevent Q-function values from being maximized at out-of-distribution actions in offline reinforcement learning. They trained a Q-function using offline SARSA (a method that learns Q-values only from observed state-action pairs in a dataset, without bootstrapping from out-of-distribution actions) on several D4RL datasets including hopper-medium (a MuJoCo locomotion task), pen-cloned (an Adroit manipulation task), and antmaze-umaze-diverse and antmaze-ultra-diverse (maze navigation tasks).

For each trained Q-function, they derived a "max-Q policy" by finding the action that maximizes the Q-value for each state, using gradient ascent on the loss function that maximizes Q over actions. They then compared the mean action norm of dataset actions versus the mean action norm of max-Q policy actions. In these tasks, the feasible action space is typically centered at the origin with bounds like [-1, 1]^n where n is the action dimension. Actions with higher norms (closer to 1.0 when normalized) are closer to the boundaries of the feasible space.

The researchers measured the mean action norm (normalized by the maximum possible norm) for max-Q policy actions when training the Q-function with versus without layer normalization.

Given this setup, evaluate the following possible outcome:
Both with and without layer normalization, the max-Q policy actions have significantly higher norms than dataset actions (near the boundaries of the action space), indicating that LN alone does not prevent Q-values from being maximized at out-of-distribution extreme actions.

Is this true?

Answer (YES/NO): YES